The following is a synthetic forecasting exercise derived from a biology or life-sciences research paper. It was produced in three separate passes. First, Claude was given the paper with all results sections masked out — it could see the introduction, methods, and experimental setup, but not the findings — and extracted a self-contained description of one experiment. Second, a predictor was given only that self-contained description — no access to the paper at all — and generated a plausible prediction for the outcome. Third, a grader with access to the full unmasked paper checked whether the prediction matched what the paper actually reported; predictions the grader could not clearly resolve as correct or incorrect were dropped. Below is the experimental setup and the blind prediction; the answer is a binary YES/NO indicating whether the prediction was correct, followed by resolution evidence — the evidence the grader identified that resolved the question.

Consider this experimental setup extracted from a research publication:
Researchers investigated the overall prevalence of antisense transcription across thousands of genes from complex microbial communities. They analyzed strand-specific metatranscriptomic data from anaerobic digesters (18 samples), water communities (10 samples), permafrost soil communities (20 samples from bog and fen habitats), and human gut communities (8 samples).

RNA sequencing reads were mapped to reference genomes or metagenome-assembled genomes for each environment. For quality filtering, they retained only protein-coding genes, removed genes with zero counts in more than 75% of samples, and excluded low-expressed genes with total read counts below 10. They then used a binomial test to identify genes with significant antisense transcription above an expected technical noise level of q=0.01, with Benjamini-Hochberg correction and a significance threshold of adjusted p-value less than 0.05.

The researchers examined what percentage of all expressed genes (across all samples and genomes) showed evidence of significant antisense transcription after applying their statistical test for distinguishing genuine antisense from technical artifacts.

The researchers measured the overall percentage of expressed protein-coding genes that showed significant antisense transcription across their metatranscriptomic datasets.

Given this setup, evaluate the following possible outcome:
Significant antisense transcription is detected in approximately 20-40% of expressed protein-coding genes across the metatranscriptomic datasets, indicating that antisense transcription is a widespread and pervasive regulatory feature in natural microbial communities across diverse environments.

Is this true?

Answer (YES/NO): NO